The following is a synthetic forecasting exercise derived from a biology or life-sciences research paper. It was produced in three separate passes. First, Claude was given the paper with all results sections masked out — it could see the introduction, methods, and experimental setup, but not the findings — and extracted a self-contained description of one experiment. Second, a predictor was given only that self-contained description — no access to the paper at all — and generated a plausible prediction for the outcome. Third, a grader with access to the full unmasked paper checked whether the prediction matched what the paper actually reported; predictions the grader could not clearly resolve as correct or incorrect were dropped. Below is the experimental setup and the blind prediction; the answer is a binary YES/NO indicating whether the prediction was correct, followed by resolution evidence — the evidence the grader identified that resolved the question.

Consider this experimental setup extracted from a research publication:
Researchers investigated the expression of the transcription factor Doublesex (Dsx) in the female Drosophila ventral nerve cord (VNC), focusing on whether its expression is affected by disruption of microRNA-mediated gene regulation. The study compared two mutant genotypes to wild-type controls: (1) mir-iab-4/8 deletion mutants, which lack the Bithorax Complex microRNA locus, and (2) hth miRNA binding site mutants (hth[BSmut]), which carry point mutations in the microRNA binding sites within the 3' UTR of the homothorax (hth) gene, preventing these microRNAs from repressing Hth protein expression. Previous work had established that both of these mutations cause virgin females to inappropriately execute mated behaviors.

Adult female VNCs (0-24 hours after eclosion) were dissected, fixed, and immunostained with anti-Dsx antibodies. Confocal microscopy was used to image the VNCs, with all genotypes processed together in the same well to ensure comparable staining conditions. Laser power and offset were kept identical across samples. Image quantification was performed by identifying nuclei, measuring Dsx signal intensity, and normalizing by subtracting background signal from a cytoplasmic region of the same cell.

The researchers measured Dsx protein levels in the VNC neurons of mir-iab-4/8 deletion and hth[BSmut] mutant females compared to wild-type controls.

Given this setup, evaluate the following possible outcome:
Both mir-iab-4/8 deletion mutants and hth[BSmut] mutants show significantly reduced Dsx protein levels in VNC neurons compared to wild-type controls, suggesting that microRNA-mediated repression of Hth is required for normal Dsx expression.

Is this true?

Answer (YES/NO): YES